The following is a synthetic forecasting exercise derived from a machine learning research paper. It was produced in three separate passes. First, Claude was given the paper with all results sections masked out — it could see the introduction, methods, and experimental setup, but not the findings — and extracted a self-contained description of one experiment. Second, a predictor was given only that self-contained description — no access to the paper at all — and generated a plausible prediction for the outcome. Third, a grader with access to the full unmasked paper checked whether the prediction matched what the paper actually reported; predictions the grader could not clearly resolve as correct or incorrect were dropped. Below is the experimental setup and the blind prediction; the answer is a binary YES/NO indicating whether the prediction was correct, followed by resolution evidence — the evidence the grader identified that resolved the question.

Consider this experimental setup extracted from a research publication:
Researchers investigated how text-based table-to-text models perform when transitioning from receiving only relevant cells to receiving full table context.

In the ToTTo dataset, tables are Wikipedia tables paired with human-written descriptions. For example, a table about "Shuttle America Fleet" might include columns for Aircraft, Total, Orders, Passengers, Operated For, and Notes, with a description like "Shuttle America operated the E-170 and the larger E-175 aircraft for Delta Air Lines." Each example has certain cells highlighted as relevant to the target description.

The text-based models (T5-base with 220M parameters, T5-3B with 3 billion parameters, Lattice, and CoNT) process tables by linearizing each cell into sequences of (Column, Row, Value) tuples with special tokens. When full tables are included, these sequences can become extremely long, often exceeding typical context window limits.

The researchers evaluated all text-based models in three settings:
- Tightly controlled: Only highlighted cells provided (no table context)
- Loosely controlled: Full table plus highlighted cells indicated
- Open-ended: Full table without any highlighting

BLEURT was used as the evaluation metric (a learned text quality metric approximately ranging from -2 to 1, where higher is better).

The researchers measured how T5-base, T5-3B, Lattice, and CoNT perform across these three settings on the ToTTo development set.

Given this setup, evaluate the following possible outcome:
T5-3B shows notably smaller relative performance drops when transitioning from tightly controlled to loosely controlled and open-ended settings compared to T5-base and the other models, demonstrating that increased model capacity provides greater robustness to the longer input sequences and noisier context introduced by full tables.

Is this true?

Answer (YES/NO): NO